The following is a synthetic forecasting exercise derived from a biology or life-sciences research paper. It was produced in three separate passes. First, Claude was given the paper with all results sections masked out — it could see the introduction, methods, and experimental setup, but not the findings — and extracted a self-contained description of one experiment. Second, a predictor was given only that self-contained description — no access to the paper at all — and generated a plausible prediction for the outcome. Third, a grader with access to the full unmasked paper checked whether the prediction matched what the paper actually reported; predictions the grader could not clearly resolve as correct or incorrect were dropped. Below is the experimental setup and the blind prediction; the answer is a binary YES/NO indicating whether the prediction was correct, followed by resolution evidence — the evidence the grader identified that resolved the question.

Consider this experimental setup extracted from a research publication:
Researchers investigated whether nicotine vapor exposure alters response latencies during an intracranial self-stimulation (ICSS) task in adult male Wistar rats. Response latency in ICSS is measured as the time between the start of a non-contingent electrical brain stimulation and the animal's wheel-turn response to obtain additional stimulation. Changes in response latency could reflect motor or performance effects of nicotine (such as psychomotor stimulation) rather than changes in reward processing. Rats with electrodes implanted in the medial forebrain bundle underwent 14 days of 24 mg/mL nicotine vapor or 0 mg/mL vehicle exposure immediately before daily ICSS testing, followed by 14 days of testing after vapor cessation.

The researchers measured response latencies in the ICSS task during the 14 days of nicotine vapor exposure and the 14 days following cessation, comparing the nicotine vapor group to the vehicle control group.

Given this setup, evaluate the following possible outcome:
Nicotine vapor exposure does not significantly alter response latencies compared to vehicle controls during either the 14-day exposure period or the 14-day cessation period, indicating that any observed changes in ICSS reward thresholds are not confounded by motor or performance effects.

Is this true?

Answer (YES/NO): YES